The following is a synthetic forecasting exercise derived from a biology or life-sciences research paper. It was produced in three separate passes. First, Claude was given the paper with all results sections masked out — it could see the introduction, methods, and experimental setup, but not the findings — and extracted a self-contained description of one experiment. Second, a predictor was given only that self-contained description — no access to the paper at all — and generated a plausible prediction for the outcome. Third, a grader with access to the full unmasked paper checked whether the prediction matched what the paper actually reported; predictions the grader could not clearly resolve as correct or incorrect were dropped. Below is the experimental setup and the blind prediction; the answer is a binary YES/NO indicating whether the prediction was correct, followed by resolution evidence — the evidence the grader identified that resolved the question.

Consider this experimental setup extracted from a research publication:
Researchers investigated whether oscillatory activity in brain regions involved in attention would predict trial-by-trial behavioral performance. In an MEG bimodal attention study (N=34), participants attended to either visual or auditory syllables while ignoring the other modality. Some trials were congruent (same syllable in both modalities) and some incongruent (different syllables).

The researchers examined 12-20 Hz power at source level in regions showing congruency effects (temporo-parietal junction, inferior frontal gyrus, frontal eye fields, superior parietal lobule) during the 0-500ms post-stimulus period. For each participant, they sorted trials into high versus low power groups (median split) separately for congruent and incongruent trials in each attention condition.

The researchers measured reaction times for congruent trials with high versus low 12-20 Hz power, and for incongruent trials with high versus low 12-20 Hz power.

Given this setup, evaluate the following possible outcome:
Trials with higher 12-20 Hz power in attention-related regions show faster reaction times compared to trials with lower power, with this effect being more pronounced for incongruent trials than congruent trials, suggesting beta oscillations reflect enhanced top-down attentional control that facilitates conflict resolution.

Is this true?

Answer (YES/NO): NO